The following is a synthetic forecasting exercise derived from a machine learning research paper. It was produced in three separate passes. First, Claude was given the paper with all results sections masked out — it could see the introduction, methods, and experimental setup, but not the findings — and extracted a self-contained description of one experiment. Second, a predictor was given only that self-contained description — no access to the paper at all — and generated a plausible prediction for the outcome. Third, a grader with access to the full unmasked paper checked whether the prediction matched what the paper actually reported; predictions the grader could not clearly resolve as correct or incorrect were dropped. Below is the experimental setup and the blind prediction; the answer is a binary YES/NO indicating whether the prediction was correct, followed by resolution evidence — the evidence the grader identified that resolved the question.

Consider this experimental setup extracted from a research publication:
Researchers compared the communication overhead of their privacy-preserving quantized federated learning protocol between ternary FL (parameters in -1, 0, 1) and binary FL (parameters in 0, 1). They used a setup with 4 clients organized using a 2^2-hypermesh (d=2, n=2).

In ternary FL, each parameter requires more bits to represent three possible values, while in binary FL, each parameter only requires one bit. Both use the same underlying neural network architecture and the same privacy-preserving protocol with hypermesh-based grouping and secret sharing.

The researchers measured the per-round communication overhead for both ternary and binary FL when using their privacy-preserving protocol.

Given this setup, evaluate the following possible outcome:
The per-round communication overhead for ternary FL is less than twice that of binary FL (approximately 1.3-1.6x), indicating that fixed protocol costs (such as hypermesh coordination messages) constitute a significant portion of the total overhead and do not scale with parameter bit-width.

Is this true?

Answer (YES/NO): NO